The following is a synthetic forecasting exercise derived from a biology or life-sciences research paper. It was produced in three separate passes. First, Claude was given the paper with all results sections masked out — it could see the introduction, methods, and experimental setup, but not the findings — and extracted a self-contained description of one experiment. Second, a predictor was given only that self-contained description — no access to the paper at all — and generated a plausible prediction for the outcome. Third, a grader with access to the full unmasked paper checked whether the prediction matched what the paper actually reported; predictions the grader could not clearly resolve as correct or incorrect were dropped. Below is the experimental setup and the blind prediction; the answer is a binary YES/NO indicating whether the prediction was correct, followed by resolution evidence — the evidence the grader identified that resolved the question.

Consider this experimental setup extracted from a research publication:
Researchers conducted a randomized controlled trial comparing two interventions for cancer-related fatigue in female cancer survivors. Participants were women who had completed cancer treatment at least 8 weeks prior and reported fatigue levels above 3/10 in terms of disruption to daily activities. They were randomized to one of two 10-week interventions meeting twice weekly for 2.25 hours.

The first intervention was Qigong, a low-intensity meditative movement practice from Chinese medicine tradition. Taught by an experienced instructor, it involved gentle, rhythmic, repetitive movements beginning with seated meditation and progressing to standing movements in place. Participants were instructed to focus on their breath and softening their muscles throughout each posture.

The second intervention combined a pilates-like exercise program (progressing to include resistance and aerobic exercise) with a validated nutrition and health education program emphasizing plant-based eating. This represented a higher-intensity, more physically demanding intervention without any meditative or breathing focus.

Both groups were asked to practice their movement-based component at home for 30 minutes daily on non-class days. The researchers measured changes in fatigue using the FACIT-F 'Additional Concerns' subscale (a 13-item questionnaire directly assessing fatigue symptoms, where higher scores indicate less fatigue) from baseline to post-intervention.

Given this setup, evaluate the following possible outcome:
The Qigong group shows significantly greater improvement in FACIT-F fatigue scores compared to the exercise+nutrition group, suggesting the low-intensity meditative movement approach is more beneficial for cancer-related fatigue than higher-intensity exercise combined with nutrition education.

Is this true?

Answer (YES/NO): NO